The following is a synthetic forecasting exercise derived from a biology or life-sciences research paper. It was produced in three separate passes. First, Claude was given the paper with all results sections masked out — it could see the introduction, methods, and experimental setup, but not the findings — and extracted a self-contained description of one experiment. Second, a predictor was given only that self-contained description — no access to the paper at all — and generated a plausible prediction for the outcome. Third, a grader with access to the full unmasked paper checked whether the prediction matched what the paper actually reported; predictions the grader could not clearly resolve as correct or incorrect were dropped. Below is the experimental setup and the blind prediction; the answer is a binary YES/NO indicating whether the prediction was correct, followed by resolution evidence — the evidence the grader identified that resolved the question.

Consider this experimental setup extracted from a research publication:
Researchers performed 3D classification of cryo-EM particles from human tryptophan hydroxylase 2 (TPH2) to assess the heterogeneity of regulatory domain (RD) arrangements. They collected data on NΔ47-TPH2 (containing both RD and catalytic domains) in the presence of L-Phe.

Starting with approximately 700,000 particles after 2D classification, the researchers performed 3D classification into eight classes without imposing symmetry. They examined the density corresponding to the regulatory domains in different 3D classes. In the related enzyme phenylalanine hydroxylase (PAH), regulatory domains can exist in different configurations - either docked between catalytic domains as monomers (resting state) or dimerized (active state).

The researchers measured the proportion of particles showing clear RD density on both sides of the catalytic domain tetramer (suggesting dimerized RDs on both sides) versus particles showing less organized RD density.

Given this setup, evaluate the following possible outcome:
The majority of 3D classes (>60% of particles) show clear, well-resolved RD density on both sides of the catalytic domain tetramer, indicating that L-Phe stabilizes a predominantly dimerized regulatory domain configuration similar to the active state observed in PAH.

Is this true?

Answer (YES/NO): NO